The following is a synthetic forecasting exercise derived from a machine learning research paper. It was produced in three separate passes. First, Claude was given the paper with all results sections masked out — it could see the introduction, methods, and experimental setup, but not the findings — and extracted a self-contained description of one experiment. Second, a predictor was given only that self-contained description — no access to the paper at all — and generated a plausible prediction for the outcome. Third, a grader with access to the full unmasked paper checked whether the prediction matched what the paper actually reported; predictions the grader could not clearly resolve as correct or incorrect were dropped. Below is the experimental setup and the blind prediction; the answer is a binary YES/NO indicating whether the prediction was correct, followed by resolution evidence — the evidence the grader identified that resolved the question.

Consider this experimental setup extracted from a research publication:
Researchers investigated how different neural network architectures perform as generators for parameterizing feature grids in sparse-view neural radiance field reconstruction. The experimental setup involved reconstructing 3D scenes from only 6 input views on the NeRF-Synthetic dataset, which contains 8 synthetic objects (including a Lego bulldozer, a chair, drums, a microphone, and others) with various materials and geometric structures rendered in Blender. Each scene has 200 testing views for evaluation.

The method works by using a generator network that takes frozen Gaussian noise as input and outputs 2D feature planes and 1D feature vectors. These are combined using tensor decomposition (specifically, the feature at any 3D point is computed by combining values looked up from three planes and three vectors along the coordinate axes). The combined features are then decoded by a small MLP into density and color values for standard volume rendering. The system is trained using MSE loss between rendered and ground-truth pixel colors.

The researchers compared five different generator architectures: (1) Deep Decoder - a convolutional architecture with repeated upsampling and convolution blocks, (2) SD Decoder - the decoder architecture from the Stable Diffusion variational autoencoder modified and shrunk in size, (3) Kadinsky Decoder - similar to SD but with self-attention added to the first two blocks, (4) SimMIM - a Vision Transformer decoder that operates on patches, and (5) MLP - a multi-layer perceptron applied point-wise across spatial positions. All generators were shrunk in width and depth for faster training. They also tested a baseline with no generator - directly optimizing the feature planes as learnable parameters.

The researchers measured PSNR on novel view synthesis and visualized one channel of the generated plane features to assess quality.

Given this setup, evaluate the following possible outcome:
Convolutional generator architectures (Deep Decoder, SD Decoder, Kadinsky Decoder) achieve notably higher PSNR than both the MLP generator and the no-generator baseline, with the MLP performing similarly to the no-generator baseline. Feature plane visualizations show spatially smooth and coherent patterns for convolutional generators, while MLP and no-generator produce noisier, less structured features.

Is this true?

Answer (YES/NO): NO